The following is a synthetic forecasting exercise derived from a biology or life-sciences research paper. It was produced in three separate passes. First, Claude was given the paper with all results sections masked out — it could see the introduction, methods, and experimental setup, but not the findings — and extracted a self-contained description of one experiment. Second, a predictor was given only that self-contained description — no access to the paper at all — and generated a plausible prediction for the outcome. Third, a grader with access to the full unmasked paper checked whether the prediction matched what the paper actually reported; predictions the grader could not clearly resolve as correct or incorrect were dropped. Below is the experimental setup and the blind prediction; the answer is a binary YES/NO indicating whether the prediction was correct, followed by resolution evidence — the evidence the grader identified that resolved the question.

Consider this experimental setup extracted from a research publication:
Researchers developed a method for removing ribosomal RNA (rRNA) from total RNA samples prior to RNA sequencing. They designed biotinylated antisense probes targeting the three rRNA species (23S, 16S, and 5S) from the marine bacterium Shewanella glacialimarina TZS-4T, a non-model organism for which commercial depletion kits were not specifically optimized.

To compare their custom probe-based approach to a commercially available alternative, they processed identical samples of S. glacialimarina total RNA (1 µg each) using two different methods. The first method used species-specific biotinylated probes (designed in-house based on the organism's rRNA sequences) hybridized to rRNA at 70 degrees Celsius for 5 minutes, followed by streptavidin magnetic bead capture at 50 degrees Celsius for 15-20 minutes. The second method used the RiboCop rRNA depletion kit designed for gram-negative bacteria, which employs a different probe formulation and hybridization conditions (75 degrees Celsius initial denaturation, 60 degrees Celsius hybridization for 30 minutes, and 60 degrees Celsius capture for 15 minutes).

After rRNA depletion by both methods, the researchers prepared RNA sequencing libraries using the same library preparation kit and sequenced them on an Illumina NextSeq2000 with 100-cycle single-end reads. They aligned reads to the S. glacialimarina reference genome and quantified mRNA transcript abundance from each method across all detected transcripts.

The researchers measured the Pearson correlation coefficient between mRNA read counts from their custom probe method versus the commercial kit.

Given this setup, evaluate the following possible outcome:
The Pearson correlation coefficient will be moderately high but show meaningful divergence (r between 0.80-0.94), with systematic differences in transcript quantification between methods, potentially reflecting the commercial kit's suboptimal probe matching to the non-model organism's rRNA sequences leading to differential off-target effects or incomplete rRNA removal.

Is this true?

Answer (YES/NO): YES